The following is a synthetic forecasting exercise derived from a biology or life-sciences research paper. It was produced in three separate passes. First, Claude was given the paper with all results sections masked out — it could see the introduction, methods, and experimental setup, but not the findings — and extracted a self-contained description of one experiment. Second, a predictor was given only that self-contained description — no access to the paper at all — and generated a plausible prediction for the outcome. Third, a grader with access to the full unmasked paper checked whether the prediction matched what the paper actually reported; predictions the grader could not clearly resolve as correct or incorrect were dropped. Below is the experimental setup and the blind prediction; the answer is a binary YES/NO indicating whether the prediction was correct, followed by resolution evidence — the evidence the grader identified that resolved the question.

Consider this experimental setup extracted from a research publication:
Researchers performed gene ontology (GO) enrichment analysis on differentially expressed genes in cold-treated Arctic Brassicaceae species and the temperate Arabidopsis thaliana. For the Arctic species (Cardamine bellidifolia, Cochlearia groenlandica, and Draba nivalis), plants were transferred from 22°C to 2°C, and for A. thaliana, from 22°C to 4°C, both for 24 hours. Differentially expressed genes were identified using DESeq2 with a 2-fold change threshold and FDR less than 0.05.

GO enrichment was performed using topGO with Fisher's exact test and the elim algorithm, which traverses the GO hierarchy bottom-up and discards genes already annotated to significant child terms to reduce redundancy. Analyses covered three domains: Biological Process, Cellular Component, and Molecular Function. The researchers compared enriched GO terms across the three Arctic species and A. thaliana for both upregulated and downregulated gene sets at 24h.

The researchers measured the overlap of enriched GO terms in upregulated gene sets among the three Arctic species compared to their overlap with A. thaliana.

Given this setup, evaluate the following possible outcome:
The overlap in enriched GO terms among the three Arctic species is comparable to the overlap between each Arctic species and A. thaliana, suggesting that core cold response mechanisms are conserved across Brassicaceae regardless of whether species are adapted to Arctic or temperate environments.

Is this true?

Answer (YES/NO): YES